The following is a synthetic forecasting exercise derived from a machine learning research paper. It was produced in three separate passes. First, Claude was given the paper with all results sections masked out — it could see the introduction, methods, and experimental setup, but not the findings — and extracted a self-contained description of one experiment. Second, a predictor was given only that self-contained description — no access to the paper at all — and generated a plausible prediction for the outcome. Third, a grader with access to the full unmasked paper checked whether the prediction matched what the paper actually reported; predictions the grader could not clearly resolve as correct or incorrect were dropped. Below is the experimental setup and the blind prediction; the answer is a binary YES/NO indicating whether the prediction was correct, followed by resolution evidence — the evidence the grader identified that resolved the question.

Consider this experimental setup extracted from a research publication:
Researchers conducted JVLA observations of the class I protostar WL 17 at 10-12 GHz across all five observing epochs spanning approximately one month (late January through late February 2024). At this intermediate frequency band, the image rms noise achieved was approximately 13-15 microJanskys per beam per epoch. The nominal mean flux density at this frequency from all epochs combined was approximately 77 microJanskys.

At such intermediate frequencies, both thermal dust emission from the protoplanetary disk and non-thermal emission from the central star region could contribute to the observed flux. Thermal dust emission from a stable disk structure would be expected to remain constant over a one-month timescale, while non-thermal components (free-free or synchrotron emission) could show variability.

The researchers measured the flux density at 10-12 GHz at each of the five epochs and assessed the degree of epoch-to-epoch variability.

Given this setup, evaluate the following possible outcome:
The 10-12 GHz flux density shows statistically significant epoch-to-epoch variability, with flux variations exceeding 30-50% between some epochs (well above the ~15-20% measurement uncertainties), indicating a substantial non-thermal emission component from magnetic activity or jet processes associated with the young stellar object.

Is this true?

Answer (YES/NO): NO